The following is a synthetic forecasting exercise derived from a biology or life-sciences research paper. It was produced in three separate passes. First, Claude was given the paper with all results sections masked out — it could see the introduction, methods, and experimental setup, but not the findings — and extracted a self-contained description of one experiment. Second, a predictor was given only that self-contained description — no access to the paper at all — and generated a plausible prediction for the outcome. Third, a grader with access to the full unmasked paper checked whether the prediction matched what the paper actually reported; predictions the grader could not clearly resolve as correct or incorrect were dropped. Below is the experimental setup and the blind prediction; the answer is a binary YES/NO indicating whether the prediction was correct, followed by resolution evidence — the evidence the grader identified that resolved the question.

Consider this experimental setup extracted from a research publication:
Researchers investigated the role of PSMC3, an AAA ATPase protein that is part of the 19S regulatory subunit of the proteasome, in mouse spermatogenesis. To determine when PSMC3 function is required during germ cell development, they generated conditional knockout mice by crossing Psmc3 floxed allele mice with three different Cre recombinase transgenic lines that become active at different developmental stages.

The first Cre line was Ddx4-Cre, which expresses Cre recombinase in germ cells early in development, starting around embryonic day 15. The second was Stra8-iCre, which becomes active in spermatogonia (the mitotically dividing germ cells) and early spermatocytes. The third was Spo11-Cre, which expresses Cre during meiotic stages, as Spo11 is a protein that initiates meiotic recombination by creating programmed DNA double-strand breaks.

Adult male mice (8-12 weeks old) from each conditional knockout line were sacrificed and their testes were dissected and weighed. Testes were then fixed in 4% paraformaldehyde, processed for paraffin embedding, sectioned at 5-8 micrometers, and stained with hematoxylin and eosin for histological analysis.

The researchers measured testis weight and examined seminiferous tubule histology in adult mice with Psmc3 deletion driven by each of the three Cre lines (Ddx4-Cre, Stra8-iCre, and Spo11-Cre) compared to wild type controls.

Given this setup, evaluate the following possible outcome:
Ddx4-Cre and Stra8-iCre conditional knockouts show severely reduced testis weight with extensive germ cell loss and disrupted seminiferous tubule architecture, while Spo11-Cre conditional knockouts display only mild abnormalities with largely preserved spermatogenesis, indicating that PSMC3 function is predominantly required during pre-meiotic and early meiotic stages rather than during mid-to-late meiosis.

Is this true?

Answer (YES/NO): NO